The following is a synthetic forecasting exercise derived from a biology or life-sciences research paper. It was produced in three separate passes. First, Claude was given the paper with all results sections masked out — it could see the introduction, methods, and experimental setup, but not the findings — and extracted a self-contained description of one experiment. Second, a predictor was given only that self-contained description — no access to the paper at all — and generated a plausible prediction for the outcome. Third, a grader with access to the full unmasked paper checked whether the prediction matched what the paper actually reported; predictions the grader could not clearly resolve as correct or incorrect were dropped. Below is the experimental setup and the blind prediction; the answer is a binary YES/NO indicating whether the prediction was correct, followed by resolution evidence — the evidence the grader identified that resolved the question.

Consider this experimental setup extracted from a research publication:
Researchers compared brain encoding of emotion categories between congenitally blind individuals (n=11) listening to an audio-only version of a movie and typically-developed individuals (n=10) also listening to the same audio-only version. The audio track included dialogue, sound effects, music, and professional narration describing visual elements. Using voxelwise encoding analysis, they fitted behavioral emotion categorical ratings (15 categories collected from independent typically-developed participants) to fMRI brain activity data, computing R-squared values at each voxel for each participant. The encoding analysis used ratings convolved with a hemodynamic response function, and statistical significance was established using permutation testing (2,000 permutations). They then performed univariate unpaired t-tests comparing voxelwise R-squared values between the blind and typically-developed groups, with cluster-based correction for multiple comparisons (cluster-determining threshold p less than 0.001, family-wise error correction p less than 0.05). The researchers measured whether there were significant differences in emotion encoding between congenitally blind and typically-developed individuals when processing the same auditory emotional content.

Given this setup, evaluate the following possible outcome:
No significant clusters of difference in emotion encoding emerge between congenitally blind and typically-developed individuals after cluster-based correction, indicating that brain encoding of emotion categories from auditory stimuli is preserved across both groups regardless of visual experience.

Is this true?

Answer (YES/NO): YES